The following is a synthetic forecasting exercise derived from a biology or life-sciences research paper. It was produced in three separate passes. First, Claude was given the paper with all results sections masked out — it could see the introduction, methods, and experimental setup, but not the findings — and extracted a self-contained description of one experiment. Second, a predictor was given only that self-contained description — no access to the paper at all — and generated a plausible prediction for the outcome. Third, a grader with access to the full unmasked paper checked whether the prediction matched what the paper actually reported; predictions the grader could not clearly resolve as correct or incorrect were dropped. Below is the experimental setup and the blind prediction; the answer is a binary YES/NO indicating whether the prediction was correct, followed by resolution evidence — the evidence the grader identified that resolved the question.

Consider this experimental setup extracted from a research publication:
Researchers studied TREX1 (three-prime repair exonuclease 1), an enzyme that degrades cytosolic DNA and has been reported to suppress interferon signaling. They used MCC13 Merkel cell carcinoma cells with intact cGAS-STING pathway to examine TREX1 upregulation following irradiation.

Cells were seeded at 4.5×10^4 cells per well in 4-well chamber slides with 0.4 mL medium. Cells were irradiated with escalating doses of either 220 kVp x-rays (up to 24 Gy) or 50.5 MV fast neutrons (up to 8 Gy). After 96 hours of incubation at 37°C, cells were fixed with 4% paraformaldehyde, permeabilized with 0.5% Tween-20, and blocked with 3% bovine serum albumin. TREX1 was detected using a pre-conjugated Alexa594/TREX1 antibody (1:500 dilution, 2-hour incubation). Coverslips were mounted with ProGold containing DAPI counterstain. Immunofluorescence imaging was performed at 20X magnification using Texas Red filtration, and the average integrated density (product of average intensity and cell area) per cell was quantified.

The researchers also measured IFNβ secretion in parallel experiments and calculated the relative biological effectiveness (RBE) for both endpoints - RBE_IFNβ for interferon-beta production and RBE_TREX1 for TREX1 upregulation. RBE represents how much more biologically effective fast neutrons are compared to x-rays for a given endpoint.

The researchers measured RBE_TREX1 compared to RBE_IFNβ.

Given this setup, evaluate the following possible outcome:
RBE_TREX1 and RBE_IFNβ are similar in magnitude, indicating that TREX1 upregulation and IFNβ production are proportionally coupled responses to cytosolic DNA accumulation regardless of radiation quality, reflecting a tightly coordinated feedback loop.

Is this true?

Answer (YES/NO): NO